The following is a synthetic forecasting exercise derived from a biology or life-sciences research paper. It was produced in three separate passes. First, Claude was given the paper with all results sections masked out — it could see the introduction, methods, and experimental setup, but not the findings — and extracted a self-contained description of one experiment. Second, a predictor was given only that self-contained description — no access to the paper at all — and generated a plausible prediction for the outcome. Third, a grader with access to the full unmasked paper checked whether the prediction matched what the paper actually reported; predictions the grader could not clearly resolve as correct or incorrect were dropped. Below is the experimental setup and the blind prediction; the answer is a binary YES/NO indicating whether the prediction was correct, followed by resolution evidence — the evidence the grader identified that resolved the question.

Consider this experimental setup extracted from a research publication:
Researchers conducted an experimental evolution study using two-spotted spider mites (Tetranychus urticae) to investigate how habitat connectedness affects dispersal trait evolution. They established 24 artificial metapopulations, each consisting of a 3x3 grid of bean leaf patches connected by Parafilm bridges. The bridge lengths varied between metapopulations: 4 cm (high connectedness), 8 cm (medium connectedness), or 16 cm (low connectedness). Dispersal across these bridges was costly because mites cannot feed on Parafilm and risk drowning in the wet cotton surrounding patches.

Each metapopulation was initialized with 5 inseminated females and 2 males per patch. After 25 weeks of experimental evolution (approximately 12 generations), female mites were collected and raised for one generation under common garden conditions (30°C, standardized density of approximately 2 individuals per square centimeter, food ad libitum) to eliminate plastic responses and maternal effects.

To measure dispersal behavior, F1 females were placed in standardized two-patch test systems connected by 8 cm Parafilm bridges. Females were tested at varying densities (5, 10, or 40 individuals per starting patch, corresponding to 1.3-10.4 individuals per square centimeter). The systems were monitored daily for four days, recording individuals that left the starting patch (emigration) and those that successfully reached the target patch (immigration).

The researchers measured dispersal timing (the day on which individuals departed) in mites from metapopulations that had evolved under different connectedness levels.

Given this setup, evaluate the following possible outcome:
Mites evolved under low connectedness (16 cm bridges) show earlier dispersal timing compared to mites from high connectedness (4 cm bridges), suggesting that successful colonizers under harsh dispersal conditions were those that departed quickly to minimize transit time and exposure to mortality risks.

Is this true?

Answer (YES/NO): NO